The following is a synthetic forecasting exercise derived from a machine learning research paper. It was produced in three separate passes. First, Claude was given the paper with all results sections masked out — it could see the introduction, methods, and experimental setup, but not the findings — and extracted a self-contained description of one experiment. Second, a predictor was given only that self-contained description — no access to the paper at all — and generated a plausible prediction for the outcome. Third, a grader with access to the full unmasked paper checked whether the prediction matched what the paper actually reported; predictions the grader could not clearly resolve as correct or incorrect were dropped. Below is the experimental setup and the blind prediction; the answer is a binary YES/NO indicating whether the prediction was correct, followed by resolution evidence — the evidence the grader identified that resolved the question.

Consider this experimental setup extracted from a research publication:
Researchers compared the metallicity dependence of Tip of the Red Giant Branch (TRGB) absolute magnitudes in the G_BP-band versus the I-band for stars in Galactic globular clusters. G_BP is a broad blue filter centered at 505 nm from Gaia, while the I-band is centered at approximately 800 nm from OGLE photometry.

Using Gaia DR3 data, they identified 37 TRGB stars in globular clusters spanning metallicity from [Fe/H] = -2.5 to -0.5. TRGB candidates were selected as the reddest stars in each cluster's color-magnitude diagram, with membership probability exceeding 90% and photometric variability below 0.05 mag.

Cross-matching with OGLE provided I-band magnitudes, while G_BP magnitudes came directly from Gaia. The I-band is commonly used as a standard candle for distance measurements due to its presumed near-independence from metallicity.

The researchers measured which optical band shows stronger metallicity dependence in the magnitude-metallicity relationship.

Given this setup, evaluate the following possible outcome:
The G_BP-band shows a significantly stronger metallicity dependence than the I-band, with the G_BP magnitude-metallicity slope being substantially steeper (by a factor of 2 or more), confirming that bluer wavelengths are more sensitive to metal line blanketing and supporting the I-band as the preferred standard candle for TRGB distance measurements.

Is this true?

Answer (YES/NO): YES